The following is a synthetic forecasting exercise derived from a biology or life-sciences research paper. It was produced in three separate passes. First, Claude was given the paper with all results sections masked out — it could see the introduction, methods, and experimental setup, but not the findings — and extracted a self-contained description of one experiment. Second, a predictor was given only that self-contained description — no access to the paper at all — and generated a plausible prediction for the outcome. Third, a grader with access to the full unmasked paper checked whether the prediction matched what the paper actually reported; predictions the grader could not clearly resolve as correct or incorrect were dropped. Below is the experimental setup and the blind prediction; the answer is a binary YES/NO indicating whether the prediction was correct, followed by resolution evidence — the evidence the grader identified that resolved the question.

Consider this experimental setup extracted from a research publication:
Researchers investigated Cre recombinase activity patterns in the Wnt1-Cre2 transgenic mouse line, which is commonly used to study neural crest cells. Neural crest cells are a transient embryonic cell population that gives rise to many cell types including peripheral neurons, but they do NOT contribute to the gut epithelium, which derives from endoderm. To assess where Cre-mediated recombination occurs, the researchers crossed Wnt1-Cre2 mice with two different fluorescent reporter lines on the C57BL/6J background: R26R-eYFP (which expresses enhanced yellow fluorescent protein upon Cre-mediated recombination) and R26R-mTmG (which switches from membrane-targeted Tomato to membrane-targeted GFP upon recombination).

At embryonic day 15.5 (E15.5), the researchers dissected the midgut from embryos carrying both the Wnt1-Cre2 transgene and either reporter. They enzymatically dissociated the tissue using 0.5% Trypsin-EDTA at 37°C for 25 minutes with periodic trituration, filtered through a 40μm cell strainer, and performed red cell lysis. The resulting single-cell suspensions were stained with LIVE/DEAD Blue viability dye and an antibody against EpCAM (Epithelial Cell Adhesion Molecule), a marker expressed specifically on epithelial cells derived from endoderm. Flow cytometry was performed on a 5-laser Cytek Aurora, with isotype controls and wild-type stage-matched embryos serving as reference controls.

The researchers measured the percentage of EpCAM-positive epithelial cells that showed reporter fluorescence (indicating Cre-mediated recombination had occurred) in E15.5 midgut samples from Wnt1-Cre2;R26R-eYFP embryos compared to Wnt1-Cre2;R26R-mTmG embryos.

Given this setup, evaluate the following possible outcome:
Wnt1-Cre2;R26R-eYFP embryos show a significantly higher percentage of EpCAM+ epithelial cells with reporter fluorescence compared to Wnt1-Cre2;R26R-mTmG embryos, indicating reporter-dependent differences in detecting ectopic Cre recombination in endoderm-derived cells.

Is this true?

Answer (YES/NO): YES